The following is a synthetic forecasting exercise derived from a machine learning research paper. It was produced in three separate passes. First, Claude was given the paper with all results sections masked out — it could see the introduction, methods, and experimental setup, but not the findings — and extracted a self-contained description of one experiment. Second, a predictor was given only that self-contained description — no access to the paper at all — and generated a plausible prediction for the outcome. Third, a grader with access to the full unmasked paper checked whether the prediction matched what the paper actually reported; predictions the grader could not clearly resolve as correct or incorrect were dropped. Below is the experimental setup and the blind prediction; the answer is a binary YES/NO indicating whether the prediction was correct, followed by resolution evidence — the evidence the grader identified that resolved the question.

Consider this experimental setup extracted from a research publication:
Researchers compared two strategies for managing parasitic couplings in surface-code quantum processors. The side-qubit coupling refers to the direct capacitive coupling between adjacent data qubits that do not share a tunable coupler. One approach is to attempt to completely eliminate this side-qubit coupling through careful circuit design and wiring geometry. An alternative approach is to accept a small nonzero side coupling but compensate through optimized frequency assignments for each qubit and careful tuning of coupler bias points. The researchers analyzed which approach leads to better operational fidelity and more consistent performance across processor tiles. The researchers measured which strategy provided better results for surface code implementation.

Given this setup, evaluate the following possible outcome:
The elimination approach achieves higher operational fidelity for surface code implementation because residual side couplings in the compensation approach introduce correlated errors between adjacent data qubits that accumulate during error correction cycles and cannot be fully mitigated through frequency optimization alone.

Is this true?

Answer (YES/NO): NO